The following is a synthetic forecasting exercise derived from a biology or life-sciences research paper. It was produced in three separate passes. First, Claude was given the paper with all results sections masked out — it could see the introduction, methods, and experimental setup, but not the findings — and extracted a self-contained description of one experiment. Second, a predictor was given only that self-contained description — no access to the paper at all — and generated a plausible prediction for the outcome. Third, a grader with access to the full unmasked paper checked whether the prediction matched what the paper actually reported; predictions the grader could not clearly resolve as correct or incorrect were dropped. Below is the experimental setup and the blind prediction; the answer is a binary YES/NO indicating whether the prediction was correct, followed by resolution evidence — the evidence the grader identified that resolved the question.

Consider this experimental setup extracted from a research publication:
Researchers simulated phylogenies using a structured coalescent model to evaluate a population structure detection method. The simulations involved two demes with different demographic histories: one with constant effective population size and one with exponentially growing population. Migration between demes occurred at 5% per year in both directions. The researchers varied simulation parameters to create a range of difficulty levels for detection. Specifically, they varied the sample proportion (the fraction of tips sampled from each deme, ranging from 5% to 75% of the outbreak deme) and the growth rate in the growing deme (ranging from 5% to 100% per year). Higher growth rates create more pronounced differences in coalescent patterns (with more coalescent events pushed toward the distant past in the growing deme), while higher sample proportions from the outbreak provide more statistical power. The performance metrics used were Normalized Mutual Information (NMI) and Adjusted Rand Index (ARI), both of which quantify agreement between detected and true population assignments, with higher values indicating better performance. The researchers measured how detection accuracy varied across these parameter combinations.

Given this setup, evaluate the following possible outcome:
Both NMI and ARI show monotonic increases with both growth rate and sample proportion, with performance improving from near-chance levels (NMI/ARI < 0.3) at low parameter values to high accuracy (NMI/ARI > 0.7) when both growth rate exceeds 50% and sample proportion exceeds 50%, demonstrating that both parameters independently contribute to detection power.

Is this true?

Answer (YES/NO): NO